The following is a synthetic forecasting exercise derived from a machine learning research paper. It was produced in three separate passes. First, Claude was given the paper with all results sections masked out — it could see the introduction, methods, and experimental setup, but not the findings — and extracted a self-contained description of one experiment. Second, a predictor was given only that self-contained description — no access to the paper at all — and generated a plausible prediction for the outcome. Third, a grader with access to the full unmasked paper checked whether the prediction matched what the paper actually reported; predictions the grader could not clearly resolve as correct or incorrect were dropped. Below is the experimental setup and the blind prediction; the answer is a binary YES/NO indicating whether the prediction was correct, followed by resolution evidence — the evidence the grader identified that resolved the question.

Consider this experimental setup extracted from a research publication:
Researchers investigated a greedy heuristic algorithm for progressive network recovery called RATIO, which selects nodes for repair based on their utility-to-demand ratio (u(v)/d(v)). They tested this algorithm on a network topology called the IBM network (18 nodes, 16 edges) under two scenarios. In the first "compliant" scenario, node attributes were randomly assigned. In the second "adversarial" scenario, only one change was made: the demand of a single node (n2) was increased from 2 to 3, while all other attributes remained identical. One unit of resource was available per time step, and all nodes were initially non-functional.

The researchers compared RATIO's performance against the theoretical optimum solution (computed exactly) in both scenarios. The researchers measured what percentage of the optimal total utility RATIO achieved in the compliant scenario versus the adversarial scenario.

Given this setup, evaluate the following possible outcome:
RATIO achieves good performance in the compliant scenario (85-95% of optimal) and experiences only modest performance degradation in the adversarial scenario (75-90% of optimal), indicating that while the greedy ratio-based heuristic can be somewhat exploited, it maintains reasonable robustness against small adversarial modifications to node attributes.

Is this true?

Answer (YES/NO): NO